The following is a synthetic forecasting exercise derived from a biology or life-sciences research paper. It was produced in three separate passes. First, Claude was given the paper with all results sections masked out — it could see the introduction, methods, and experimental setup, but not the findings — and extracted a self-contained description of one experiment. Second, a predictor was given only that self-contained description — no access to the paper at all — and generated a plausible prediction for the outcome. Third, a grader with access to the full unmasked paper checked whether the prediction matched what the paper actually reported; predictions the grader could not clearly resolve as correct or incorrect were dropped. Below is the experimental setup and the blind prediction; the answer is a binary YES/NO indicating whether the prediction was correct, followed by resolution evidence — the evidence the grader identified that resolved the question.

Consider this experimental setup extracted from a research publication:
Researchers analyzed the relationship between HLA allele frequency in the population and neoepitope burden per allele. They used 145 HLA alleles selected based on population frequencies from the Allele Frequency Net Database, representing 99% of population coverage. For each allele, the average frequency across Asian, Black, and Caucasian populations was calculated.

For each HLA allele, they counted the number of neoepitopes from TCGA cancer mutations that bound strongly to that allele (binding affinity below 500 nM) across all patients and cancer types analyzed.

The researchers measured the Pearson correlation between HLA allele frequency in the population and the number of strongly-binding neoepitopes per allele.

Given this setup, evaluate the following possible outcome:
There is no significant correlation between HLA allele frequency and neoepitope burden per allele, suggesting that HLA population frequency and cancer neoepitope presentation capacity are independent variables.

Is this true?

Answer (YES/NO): YES